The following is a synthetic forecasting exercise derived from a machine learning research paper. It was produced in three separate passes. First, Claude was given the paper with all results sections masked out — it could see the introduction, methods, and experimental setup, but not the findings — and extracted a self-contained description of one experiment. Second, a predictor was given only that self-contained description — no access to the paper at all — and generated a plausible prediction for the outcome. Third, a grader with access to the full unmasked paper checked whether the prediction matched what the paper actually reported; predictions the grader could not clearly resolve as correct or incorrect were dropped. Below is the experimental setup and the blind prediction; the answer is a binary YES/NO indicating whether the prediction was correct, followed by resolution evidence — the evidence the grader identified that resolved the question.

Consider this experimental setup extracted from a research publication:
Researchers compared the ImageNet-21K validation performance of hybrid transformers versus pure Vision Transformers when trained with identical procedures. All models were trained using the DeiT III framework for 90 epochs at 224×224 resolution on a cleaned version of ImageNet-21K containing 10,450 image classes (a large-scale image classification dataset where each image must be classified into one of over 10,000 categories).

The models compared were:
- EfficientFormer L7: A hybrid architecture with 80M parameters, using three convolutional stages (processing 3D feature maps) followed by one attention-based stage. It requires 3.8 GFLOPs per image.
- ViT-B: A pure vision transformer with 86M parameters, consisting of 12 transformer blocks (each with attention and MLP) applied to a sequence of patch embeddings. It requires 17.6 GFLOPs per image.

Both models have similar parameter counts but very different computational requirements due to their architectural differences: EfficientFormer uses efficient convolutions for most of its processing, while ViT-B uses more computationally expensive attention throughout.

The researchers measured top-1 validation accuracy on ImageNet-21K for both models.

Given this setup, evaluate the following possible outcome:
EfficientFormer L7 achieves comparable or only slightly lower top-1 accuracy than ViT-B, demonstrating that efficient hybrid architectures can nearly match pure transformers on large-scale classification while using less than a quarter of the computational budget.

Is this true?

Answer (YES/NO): NO